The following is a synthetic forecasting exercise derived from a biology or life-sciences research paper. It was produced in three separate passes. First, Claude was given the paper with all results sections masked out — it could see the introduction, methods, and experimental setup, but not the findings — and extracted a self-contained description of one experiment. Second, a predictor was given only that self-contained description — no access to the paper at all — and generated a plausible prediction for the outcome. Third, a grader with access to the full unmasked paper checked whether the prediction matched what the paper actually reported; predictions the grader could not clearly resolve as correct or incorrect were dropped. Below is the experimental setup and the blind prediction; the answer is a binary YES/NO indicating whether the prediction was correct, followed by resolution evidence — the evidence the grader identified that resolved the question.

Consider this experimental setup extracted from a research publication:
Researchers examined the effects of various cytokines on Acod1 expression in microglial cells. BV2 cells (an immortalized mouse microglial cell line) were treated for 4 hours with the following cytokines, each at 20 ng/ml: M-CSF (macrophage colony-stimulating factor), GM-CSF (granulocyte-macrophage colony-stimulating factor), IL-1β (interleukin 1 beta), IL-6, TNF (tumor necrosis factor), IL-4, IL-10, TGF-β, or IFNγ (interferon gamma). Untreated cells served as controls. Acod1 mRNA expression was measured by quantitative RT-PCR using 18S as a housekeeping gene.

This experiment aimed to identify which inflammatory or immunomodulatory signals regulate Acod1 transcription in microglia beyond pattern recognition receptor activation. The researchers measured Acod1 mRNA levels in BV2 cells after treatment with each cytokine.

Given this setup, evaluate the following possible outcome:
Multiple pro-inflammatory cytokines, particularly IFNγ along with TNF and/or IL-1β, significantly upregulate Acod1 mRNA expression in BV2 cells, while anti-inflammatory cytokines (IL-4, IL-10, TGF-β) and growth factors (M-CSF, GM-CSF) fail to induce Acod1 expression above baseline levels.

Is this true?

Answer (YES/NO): YES